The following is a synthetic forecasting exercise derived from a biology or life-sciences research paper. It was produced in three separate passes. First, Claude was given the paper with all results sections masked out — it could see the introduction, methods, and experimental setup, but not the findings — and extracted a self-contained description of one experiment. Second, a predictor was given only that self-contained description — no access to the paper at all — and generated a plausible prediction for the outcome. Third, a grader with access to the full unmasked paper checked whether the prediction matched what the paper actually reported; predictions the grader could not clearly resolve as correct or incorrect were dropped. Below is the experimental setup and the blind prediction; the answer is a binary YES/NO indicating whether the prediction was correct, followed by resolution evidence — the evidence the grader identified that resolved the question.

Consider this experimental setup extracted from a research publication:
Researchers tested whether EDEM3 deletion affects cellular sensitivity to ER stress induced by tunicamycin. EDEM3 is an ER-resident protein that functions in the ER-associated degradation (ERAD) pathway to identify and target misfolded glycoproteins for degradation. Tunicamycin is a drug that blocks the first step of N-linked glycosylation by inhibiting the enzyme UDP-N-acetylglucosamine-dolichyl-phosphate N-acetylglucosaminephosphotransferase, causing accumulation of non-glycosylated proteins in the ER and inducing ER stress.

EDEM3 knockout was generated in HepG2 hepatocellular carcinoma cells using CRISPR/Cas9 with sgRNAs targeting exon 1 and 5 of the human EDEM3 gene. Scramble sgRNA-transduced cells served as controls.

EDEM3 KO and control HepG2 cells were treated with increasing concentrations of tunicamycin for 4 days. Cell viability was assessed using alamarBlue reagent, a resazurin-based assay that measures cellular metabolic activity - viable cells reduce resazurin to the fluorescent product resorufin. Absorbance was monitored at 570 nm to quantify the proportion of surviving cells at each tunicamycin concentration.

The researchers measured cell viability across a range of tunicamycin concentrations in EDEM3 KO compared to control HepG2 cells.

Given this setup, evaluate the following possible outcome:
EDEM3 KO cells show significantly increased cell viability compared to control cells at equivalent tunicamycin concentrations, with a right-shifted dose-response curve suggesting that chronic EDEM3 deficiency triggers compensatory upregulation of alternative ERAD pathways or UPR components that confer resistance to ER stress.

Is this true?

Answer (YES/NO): NO